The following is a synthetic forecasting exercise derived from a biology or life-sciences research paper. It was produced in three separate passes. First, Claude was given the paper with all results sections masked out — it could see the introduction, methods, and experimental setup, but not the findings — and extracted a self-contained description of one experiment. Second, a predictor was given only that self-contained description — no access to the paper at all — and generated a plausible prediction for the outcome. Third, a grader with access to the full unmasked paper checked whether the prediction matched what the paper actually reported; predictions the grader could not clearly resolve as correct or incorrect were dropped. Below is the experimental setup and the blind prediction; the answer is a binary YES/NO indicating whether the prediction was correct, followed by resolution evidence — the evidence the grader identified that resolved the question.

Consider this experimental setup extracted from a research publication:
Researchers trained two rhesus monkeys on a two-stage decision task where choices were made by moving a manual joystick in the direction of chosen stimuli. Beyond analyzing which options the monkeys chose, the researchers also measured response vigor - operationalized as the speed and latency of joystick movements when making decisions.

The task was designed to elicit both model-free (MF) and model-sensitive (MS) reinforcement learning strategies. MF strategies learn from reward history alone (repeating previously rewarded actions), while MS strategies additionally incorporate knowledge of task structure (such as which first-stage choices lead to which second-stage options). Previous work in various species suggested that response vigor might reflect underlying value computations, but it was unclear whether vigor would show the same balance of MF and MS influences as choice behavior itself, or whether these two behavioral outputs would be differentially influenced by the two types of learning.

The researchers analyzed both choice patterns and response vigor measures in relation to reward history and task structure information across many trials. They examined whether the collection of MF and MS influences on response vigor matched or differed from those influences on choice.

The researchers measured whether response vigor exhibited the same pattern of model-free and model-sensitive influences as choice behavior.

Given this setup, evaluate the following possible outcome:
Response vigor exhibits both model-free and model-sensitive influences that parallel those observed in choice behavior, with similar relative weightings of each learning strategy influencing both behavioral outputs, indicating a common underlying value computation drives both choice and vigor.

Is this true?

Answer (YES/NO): NO